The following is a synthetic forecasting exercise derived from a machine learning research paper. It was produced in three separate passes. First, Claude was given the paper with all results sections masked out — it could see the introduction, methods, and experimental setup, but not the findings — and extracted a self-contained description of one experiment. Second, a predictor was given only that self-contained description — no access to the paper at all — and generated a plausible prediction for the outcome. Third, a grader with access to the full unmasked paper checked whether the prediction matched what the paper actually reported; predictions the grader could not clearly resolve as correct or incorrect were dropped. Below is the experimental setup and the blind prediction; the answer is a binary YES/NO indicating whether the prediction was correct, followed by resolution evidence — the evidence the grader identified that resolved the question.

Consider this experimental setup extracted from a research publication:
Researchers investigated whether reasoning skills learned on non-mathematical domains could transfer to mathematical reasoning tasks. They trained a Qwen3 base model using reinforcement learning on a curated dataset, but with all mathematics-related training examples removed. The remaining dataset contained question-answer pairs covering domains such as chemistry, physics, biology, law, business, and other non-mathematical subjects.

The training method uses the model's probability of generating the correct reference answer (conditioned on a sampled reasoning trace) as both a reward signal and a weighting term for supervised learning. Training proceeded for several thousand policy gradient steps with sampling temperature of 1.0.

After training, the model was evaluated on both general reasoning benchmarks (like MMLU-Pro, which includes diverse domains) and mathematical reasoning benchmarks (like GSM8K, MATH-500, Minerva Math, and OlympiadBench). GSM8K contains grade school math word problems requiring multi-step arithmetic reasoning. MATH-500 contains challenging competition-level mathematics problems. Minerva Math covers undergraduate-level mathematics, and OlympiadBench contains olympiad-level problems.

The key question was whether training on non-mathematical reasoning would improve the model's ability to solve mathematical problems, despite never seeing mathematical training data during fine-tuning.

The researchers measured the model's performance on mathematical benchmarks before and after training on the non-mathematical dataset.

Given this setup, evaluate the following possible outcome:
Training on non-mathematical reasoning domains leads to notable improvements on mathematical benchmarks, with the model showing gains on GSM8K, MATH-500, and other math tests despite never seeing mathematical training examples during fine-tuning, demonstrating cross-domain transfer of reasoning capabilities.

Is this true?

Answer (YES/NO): YES